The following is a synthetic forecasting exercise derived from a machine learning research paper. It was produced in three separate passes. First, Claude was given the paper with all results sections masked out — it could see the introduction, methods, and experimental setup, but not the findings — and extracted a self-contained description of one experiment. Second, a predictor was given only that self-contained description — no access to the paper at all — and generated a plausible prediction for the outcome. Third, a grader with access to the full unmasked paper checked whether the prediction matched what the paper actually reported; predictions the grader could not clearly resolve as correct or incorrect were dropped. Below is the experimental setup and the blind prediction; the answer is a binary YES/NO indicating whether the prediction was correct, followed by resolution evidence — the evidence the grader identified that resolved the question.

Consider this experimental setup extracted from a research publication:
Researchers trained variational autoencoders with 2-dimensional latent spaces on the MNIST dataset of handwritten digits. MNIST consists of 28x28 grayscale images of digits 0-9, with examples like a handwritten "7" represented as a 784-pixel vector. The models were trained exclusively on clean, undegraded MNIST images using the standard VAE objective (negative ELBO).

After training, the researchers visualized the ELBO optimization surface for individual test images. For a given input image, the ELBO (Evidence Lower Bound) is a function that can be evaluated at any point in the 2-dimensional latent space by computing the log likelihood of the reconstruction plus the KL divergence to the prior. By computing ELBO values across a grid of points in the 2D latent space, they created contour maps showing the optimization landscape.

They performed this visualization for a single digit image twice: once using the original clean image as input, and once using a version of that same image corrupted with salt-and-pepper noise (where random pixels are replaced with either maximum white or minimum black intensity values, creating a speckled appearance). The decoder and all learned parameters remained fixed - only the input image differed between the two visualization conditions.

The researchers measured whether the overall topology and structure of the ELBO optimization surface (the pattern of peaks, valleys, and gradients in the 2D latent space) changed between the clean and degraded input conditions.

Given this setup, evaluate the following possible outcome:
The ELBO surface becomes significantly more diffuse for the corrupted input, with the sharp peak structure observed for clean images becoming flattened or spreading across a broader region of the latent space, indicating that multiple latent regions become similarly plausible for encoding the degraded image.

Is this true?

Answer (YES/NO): NO